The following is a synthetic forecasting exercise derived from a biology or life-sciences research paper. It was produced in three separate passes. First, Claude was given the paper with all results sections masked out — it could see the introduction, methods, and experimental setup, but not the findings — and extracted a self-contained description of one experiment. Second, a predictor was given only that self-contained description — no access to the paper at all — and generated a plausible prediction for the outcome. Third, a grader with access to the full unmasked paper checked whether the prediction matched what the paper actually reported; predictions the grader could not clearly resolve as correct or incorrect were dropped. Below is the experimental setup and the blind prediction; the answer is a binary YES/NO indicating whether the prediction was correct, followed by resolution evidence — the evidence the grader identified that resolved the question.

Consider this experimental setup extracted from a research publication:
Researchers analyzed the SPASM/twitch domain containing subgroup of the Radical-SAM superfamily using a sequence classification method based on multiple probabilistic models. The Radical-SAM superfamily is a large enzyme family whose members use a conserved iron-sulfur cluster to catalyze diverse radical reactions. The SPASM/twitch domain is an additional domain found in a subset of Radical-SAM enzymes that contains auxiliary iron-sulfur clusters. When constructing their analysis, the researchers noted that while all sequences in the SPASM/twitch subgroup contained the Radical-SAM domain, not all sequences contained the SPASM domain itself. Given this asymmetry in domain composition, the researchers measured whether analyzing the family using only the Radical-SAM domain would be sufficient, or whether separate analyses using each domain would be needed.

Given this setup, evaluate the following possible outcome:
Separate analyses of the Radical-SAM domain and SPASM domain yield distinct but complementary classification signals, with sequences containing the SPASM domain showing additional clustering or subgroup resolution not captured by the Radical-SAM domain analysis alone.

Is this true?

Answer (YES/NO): NO